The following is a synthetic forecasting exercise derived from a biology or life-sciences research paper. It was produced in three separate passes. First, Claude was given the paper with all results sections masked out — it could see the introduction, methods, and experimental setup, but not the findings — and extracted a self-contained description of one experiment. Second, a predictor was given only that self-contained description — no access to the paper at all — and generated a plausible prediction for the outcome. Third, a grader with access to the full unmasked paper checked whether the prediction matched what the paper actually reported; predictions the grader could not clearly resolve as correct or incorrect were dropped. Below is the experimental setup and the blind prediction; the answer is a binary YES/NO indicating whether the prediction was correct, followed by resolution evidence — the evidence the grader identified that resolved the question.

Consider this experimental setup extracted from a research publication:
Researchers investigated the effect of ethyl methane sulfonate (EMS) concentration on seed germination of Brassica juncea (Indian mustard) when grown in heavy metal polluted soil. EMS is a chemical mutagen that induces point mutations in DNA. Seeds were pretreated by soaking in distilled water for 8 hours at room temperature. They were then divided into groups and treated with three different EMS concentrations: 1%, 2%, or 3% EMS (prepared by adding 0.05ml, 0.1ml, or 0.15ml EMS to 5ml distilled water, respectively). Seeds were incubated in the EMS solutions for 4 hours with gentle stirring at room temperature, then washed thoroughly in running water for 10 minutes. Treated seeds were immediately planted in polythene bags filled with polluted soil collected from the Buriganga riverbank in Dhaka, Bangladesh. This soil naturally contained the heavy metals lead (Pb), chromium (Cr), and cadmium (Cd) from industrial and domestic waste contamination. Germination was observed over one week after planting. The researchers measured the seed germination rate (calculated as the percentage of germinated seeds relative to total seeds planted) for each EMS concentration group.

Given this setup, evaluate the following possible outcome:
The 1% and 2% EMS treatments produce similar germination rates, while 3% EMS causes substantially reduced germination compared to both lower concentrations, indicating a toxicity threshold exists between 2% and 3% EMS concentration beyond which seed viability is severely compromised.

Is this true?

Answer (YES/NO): NO